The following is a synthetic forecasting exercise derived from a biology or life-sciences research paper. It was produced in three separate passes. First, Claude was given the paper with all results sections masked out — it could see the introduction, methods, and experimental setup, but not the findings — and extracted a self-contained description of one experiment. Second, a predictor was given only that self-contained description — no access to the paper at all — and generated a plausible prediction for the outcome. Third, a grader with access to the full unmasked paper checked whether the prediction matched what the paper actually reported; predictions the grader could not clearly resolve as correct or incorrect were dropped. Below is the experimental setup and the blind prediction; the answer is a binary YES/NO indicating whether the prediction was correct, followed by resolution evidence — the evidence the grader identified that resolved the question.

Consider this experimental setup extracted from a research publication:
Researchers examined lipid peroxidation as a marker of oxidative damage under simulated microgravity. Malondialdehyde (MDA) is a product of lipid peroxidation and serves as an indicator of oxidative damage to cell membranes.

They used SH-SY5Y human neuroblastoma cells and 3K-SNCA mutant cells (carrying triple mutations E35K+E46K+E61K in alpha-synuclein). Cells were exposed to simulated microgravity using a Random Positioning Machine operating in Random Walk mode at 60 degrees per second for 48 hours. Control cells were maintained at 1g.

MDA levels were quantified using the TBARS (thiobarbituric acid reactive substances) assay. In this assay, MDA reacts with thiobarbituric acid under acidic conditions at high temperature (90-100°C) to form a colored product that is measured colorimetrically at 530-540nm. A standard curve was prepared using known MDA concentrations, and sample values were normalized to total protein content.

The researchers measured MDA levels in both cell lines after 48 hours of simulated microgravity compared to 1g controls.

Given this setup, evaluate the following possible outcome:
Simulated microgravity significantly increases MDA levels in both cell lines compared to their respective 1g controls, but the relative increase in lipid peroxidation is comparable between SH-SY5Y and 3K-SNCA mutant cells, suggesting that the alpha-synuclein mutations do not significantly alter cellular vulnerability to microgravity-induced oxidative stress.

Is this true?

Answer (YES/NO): NO